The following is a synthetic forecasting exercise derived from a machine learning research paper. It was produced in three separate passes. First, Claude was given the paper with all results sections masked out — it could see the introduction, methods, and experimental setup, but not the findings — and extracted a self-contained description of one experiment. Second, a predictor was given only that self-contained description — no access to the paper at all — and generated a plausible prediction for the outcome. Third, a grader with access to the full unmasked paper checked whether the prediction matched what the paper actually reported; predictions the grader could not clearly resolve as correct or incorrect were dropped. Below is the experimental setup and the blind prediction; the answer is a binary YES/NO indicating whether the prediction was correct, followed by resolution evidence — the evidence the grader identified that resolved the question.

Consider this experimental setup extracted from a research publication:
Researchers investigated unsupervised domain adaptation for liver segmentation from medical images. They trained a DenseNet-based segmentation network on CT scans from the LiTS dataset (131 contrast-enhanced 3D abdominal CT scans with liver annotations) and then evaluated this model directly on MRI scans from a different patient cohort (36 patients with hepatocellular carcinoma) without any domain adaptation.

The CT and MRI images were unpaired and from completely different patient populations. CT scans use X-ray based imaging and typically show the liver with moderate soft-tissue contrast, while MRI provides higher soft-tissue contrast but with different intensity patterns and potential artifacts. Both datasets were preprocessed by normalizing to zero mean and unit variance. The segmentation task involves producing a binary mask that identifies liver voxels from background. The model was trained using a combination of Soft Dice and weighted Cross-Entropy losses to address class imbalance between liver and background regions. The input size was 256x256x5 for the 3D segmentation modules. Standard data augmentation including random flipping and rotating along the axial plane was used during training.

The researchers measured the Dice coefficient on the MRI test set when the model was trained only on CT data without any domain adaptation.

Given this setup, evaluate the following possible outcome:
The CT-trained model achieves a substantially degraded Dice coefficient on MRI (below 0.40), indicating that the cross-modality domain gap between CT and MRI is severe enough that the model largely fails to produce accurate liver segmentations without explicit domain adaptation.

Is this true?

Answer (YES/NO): YES